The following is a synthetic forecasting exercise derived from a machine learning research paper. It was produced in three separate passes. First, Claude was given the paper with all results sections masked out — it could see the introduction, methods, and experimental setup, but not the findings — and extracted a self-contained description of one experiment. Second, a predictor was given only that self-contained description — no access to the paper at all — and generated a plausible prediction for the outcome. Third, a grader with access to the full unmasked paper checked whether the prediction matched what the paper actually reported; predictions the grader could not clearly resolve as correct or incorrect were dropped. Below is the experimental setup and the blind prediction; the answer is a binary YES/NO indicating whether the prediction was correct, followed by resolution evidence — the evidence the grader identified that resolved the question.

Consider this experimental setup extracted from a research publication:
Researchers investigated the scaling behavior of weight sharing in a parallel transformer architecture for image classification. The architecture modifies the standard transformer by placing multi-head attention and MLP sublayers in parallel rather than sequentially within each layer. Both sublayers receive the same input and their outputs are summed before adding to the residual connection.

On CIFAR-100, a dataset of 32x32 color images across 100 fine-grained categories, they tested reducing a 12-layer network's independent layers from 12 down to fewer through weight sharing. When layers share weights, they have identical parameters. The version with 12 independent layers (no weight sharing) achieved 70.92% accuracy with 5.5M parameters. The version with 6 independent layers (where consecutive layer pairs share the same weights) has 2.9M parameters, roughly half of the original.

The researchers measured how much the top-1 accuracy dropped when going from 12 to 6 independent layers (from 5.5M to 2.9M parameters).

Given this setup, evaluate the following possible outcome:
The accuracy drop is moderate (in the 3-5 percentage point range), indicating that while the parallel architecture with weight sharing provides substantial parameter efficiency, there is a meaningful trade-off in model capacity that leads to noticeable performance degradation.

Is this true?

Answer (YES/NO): YES